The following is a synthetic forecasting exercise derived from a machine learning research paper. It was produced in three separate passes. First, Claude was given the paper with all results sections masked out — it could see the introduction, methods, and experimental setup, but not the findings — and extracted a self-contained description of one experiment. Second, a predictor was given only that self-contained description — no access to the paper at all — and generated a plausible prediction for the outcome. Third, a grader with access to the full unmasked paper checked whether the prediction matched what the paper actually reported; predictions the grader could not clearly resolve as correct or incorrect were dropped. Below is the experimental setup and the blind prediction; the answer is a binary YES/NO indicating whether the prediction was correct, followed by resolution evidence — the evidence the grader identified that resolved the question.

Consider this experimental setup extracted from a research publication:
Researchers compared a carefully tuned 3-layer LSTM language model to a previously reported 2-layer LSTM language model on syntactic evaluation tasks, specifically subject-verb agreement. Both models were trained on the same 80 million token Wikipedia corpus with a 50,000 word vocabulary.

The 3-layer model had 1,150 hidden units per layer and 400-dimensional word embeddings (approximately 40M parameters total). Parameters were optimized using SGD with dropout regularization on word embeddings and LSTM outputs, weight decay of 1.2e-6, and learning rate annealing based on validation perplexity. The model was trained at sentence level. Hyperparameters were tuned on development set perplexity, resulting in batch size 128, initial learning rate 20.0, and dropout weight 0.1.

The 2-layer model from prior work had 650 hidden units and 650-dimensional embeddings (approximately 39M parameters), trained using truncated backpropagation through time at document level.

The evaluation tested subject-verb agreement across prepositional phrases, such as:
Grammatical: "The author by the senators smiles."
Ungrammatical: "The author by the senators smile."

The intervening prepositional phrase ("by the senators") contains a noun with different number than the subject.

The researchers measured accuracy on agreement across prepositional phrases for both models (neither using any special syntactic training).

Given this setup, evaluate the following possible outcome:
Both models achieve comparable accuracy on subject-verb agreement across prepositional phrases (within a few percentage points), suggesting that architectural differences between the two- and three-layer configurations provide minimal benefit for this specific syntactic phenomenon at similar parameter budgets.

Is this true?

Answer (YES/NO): NO